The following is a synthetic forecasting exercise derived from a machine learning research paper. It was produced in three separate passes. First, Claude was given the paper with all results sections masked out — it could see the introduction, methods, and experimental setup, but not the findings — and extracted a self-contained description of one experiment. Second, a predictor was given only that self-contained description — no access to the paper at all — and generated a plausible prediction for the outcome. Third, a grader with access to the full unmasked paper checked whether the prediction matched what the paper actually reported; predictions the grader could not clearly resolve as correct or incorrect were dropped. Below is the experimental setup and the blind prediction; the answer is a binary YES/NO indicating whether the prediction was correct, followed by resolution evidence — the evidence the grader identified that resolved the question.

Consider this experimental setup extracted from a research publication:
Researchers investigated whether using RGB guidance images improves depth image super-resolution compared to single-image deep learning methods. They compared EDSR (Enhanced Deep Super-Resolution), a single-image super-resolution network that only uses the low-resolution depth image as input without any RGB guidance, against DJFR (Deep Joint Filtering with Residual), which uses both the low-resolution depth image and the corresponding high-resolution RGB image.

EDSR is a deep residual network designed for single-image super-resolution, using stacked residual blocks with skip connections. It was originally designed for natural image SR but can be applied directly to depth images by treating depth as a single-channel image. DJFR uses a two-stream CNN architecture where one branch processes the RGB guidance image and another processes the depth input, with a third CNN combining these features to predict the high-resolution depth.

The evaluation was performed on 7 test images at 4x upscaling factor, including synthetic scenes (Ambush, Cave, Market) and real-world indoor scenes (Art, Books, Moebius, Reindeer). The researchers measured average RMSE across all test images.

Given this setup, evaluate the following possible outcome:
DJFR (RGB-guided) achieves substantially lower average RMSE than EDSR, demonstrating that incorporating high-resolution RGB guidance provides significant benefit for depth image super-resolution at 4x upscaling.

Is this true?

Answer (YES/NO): NO